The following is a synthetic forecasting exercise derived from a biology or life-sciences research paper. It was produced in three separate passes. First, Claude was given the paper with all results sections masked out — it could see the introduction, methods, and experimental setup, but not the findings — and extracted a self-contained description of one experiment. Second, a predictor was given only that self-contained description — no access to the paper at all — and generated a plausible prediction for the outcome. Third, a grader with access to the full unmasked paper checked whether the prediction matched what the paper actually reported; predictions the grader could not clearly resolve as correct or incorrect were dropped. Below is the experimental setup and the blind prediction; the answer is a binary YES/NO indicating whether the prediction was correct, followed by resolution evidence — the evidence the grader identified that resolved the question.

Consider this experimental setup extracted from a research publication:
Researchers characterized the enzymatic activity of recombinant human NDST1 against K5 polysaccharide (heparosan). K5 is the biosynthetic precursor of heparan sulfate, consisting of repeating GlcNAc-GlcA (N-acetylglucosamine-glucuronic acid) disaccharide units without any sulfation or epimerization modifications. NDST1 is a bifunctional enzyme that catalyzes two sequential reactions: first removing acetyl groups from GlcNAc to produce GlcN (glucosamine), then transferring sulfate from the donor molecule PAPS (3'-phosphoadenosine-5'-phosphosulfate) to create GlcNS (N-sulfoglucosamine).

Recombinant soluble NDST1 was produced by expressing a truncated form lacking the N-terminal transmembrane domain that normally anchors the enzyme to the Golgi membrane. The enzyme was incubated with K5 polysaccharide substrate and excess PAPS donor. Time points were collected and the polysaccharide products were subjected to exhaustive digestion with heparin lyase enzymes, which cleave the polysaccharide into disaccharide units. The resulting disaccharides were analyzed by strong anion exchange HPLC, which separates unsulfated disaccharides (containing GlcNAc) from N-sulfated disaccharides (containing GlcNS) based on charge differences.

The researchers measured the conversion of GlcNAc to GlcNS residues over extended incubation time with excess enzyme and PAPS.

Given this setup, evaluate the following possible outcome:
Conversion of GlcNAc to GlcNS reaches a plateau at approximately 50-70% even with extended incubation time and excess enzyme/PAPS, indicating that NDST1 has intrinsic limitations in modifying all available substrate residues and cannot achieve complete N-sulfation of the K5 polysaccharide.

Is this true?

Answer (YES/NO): NO